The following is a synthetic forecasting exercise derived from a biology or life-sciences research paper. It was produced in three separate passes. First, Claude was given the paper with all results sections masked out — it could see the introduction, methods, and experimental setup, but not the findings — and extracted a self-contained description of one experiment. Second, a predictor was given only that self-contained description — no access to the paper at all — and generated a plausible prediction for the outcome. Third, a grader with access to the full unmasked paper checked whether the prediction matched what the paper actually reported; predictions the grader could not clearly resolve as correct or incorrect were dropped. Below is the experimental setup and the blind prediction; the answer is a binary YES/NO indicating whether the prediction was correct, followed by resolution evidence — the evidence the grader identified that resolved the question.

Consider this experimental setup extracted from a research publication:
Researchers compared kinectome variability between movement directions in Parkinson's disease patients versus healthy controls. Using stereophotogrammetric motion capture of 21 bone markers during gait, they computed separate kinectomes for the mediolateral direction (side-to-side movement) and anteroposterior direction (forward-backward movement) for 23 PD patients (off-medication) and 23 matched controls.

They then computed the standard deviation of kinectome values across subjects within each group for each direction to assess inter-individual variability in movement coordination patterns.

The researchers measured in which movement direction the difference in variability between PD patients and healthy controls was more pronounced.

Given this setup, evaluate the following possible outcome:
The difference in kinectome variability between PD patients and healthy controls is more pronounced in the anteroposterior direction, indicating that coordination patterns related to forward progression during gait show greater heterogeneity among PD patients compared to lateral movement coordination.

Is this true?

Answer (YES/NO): YES